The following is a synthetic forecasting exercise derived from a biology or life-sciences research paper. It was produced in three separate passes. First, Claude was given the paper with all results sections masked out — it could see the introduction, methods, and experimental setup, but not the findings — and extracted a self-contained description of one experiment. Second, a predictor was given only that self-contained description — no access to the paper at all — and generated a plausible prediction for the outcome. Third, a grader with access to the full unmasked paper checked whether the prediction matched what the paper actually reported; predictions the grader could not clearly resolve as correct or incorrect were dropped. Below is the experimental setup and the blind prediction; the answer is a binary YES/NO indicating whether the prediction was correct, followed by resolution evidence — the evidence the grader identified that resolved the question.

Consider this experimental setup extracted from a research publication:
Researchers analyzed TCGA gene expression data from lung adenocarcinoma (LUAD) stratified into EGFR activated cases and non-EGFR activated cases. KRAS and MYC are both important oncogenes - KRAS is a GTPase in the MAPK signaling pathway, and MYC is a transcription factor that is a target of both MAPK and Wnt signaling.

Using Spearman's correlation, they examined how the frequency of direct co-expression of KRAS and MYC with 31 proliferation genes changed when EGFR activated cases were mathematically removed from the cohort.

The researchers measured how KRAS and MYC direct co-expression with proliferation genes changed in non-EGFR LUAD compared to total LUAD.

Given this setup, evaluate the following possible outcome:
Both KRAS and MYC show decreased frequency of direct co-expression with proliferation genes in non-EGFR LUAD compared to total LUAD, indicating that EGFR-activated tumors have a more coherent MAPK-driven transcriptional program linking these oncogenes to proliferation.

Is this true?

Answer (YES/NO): NO